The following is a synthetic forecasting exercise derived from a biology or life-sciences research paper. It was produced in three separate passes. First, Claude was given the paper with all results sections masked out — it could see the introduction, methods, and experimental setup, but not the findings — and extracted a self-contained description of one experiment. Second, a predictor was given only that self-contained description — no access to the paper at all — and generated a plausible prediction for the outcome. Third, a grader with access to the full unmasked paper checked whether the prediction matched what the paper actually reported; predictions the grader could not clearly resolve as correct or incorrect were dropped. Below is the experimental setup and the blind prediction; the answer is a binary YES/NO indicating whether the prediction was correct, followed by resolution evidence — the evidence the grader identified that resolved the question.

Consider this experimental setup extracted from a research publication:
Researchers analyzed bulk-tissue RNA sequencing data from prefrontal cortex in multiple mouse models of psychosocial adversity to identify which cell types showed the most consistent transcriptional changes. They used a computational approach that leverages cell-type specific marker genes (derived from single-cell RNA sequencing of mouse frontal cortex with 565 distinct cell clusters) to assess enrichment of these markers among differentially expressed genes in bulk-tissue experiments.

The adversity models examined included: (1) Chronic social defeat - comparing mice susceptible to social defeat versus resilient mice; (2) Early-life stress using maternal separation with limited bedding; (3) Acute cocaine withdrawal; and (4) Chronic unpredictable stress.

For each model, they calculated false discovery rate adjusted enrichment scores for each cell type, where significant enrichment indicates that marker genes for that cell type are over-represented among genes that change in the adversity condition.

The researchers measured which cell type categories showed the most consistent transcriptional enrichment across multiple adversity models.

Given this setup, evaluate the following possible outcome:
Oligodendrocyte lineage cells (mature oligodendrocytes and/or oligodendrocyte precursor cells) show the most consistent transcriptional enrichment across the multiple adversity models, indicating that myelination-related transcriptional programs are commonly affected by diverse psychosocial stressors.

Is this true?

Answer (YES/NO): YES